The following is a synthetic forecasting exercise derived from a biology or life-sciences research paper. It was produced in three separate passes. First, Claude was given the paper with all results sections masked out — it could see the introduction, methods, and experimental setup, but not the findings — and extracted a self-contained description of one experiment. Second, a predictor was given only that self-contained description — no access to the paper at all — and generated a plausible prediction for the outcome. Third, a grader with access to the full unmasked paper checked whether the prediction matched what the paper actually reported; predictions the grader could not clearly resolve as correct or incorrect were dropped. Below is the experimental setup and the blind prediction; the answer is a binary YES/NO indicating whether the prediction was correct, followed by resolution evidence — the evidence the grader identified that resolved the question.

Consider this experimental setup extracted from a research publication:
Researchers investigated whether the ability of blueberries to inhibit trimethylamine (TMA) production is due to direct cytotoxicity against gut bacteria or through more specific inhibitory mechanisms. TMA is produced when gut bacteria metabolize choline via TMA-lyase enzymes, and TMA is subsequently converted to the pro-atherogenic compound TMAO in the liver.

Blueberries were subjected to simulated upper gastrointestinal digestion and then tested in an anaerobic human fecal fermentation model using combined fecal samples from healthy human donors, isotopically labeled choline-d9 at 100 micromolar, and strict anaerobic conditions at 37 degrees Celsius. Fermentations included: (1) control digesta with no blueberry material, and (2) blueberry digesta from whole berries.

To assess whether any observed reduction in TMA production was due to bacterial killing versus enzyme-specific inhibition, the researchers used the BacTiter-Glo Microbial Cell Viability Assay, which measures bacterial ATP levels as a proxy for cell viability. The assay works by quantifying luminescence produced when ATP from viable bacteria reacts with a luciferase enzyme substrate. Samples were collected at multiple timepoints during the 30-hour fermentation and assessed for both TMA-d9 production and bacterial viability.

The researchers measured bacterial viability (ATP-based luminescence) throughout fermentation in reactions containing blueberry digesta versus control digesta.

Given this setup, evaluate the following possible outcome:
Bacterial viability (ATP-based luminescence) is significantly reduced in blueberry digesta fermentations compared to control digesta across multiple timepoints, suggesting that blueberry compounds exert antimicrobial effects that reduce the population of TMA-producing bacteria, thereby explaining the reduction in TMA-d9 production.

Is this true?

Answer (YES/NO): NO